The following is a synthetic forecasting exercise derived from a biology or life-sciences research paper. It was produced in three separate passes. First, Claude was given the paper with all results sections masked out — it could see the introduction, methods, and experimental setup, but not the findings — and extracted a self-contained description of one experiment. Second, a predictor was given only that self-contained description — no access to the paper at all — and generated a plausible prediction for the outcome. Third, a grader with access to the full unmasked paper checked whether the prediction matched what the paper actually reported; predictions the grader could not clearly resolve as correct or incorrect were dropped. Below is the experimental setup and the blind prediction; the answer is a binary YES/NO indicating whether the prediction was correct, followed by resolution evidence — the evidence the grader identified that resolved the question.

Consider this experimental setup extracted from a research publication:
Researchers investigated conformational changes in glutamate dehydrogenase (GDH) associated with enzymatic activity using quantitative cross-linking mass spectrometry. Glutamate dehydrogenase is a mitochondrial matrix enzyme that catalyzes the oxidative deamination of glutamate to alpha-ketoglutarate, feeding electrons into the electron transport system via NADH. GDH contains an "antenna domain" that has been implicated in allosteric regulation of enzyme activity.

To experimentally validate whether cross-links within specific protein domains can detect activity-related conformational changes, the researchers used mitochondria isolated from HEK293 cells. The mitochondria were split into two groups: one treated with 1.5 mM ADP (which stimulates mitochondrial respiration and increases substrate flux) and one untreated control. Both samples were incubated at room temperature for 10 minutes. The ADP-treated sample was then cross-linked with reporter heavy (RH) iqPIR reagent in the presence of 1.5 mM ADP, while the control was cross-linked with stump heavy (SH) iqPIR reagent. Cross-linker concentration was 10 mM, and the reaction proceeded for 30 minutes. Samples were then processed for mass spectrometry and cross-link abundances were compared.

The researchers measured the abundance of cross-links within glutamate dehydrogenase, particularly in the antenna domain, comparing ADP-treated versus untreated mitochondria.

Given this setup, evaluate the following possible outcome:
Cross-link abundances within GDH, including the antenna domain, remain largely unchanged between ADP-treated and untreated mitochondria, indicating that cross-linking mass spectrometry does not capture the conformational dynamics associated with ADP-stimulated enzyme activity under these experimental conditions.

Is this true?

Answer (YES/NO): NO